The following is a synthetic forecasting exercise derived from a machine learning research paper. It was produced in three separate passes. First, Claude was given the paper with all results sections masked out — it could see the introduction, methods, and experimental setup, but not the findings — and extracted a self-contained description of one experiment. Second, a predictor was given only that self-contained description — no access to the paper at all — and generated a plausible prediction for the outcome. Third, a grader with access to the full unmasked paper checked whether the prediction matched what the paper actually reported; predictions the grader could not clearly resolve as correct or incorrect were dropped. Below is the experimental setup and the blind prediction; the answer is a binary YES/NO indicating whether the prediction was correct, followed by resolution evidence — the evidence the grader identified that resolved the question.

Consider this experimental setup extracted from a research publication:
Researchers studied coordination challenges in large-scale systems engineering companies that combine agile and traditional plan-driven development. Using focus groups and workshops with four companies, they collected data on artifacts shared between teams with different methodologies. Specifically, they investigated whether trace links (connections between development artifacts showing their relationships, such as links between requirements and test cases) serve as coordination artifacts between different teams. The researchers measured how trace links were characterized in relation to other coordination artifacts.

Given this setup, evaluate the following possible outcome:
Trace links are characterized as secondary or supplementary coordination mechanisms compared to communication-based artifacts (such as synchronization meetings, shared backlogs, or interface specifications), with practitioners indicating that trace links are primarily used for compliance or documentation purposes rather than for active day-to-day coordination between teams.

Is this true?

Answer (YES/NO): NO